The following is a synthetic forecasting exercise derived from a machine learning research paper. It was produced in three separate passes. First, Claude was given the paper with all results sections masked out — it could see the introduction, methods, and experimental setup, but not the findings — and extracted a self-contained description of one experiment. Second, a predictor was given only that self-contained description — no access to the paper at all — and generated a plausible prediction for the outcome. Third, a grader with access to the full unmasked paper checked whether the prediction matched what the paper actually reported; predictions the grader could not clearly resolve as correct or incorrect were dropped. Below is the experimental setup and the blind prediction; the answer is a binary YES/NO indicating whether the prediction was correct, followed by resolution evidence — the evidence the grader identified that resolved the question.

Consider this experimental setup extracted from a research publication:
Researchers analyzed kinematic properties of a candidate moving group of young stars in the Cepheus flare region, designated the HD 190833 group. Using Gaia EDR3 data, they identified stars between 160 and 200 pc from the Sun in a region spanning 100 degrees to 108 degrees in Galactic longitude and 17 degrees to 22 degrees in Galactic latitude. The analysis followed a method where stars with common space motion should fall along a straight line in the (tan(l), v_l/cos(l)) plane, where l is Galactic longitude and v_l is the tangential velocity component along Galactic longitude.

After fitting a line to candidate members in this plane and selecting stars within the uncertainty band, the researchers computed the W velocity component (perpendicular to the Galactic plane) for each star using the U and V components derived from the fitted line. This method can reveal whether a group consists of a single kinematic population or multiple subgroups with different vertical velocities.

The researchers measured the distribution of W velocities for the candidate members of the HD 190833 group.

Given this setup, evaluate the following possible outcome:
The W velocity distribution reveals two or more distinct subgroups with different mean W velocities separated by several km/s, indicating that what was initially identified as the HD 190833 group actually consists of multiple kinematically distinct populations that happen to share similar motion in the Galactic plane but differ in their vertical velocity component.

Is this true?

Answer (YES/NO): YES